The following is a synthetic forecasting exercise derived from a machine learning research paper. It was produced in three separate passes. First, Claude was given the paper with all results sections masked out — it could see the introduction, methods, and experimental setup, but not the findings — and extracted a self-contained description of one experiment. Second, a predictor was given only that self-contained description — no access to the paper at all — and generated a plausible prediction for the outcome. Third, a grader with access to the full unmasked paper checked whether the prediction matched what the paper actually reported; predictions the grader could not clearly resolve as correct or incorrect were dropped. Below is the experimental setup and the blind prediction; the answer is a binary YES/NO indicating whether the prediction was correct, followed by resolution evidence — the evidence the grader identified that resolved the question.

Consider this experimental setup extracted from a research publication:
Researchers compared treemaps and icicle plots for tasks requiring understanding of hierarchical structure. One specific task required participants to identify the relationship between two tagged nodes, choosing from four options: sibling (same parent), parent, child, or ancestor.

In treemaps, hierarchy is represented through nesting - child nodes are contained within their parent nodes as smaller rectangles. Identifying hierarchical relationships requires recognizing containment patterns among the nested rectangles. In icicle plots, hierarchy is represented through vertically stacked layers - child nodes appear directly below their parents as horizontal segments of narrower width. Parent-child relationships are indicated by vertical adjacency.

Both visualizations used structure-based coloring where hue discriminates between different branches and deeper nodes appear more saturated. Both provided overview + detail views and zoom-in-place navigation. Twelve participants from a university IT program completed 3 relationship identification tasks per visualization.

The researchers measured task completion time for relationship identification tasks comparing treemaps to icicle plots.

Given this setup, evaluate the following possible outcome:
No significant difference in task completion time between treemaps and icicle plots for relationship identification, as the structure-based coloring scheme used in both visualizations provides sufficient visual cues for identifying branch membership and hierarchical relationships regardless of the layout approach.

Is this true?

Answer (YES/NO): NO